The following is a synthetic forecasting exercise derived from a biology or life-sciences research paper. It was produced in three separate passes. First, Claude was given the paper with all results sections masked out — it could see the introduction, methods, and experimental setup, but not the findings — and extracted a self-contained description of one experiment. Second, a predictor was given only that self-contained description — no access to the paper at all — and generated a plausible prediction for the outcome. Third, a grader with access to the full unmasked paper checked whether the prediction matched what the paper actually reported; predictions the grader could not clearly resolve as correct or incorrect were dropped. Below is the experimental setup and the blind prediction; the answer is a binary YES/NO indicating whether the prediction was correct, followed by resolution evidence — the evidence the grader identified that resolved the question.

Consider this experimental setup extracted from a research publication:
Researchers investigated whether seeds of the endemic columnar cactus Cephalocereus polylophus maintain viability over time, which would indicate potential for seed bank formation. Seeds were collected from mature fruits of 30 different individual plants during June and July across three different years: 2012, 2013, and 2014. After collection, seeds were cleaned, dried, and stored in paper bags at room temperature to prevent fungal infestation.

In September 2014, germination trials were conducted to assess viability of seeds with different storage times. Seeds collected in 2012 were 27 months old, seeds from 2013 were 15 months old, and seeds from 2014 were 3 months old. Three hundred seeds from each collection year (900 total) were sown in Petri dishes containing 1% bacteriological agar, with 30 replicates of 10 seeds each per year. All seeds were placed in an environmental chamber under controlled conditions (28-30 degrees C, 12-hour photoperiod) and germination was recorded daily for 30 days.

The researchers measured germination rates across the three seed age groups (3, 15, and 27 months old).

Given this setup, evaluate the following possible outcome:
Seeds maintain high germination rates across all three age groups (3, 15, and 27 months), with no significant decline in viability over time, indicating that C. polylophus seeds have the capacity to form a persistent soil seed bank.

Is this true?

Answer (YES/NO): YES